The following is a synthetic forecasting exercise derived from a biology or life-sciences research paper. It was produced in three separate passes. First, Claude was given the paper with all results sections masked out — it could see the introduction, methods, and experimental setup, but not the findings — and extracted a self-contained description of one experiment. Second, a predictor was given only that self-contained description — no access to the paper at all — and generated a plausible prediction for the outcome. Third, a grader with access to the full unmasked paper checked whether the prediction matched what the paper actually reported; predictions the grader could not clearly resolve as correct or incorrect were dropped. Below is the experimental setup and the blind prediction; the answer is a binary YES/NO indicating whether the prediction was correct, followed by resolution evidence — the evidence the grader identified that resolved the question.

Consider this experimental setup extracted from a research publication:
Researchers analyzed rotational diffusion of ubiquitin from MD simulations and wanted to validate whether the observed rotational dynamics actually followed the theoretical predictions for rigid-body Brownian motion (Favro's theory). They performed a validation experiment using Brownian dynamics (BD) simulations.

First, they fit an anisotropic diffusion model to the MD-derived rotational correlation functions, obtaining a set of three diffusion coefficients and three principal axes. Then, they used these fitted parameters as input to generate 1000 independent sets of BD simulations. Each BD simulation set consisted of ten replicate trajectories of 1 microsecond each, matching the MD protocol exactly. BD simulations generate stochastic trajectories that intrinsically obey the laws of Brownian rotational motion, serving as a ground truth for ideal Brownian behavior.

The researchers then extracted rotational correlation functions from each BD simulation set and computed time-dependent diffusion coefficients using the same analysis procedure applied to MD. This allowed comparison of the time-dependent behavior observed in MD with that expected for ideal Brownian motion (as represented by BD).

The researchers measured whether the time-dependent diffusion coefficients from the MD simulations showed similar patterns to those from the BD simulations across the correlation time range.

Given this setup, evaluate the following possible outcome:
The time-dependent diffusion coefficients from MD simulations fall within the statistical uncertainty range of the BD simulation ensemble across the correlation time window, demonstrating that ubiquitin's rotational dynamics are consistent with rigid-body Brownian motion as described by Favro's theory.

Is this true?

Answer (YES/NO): NO